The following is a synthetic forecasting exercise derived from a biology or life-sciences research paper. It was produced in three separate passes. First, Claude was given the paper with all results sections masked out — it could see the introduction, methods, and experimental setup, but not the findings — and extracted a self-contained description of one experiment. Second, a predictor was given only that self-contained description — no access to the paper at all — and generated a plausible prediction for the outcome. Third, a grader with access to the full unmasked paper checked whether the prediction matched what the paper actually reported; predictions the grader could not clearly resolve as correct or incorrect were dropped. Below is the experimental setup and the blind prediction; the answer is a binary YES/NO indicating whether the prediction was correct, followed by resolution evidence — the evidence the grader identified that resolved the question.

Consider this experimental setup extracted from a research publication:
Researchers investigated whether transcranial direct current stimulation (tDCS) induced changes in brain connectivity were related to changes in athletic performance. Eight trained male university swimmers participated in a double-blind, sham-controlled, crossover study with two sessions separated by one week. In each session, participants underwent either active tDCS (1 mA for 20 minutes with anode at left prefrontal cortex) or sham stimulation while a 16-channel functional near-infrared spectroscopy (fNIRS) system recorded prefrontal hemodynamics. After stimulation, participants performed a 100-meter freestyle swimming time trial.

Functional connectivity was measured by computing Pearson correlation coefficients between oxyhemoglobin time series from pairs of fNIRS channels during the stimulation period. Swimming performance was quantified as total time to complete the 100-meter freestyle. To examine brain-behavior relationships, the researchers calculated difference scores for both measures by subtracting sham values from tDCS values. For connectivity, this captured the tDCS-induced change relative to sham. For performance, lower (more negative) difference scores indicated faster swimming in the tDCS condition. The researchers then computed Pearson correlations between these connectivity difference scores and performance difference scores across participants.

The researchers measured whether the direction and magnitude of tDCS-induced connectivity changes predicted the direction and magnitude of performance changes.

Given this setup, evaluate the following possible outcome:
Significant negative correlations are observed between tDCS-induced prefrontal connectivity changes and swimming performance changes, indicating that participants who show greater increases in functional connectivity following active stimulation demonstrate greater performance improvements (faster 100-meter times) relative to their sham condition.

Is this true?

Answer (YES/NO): NO